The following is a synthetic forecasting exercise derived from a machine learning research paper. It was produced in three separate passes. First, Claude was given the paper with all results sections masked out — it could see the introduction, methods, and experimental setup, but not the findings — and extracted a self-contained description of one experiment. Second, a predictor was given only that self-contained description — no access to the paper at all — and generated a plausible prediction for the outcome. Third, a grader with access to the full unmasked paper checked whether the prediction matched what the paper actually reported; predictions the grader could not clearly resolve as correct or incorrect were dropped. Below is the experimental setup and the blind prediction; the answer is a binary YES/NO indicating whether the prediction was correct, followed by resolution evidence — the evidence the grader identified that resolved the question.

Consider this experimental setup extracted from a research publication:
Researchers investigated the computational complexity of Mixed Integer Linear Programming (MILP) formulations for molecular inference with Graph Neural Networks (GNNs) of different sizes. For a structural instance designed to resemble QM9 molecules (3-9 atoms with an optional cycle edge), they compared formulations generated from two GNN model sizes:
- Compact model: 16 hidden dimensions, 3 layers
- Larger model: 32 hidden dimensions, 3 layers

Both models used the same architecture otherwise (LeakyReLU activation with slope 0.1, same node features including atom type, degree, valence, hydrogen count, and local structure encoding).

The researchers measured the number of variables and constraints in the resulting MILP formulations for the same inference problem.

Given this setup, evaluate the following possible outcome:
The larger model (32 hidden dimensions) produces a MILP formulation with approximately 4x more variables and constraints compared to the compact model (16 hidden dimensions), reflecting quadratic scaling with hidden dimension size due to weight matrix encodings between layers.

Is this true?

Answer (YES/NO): NO